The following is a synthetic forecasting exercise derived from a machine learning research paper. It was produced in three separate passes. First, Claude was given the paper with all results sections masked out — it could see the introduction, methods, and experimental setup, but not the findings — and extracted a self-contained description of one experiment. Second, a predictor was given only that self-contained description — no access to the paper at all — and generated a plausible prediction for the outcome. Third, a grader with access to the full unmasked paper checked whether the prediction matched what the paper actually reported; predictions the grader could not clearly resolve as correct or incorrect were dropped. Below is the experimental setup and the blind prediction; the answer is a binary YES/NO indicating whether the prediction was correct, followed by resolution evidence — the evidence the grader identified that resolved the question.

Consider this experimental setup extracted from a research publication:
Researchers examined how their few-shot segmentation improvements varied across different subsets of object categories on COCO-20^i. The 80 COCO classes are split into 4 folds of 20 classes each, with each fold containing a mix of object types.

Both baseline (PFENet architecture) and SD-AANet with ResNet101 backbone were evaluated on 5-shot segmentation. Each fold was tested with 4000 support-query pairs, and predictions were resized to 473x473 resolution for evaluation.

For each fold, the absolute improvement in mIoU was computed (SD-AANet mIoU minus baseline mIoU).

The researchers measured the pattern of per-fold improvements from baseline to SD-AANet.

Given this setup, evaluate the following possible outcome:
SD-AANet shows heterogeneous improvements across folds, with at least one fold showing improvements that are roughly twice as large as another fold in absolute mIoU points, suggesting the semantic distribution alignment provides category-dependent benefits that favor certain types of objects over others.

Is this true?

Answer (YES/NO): YES